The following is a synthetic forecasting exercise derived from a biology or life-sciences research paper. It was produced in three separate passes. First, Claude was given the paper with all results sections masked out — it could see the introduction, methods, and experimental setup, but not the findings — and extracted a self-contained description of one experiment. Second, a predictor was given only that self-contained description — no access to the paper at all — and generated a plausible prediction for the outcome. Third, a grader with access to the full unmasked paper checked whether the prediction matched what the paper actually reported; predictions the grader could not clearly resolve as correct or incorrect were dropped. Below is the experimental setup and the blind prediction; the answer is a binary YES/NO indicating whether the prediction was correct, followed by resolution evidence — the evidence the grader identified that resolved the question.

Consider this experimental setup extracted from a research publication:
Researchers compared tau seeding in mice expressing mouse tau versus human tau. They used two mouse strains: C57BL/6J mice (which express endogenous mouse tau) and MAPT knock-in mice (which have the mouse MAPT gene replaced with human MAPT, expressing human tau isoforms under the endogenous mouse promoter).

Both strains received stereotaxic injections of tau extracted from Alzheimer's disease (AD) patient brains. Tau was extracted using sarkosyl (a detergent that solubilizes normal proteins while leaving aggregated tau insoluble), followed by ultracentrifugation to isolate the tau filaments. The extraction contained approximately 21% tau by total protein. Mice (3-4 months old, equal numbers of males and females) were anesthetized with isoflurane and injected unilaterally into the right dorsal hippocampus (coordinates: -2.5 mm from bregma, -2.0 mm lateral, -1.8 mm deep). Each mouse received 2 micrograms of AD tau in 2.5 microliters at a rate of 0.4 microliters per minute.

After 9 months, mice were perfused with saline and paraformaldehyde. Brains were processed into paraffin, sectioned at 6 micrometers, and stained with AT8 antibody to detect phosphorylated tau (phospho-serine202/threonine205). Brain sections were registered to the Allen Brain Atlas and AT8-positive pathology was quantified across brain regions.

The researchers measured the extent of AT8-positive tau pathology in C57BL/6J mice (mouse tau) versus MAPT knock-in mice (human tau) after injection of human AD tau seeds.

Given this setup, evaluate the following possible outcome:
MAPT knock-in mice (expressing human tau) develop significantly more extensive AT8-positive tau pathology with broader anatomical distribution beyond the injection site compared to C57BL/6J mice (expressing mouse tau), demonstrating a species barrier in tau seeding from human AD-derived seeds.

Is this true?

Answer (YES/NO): NO